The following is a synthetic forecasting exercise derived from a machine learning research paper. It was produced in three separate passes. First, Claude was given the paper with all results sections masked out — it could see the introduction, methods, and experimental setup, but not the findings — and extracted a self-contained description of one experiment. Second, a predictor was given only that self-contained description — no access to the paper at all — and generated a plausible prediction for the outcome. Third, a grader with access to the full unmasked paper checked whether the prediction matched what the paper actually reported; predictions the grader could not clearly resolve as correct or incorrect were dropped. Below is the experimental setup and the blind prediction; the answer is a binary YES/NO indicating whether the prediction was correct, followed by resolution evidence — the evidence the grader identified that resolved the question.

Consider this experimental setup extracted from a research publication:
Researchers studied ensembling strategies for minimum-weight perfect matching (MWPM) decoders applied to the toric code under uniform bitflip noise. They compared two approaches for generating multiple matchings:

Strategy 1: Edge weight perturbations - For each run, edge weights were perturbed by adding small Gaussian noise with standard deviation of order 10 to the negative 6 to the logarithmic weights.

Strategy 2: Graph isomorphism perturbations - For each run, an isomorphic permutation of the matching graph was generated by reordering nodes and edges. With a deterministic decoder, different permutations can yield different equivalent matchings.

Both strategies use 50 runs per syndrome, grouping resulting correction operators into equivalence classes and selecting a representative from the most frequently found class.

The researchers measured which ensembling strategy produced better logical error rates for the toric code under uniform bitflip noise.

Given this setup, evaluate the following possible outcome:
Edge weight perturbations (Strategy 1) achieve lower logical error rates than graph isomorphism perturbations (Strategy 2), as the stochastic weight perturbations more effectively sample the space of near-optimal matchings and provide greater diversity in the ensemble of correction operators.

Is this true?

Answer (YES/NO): YES